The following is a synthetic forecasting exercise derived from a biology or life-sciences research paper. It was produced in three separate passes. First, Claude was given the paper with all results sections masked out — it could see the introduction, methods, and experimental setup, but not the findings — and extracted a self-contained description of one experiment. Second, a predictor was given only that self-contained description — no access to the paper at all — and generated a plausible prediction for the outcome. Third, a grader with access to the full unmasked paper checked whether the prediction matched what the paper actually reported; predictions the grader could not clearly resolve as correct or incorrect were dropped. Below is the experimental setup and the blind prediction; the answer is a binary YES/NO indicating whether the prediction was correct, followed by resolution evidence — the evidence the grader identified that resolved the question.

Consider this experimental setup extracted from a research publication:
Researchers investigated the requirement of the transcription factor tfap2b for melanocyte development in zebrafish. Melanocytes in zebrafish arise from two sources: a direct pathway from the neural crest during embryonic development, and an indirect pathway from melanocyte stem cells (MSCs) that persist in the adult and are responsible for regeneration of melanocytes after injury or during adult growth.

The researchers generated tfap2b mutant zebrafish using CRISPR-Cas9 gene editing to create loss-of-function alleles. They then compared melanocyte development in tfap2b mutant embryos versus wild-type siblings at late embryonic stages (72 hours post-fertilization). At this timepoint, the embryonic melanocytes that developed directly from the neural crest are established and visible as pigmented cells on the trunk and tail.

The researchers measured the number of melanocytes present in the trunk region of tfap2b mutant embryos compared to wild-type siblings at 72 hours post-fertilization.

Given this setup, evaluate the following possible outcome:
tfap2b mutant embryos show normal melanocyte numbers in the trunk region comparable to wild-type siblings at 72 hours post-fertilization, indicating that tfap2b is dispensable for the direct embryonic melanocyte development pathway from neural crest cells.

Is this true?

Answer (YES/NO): YES